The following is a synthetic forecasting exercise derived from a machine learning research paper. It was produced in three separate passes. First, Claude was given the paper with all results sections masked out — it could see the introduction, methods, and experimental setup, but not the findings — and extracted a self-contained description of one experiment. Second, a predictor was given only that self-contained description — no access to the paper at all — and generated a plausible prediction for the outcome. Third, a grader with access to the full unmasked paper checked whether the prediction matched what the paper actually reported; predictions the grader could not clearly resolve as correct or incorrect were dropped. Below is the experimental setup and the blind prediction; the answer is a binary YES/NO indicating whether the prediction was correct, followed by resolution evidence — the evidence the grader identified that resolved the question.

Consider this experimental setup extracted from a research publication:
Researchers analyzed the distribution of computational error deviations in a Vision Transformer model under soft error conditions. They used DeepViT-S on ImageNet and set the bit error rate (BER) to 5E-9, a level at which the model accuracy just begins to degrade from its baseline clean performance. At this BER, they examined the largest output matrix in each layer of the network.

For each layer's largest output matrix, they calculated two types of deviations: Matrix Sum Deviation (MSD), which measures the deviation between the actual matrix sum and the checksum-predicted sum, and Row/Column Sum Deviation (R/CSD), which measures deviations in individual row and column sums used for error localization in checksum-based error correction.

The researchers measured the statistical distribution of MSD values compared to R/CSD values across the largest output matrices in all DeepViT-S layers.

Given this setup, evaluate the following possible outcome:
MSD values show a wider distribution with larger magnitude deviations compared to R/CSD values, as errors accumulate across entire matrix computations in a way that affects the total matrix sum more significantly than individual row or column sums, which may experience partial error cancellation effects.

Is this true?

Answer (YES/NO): NO